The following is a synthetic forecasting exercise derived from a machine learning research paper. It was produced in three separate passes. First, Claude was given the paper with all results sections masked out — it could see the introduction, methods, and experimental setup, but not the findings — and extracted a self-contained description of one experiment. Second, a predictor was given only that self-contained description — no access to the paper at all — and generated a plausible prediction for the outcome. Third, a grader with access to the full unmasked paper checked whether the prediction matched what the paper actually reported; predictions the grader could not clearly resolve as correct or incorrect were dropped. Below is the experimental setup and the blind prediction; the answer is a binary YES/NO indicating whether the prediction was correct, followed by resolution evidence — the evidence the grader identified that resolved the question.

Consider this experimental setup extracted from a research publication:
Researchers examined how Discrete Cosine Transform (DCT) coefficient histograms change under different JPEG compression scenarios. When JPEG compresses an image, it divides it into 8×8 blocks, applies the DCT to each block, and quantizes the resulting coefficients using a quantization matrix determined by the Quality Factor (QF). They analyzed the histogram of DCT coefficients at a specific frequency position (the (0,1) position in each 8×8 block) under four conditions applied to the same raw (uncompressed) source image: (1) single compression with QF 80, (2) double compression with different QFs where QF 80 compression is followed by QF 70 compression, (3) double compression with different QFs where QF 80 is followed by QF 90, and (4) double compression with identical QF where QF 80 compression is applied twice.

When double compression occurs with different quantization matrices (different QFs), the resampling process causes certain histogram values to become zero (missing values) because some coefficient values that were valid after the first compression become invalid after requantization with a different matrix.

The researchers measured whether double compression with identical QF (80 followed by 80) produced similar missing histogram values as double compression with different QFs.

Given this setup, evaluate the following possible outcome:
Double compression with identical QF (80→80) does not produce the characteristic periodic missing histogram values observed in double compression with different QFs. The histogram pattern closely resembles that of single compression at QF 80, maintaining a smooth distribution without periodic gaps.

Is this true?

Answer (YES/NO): YES